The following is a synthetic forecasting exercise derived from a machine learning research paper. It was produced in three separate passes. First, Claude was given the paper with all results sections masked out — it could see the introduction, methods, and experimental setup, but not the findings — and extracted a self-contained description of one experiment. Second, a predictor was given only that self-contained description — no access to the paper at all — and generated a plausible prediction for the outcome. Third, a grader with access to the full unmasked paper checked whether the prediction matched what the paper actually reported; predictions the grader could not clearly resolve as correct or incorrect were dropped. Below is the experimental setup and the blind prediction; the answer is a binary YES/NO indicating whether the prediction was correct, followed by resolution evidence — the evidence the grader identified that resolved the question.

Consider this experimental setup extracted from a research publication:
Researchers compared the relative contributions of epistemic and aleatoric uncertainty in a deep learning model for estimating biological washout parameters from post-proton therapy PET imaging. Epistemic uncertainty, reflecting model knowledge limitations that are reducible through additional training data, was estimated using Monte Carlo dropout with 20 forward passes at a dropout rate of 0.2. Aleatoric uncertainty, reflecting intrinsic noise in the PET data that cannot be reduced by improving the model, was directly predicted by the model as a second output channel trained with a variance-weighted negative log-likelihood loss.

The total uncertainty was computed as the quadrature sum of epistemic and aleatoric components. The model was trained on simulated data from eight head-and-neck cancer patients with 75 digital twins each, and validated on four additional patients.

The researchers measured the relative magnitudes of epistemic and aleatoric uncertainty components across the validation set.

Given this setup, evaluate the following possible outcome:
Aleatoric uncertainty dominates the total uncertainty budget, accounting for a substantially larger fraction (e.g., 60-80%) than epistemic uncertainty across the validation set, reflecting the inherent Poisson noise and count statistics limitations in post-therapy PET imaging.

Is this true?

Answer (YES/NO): NO